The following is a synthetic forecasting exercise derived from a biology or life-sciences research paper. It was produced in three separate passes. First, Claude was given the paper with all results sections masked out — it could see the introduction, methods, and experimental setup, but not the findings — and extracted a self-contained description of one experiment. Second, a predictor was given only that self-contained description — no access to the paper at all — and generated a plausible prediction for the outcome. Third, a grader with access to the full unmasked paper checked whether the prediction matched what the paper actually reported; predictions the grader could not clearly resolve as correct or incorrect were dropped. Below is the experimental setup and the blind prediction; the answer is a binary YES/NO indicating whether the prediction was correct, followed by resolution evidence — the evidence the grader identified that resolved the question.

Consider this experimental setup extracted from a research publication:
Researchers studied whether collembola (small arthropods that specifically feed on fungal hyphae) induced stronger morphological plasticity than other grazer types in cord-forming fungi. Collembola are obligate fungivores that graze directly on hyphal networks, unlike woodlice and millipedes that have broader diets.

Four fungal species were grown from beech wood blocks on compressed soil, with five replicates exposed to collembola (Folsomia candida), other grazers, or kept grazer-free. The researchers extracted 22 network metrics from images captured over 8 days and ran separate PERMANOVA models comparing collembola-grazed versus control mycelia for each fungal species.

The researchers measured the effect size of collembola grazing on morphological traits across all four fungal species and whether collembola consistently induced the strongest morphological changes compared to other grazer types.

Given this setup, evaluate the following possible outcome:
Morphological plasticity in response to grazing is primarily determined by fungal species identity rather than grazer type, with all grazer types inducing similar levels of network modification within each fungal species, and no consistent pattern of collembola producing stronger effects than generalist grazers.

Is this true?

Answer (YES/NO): NO